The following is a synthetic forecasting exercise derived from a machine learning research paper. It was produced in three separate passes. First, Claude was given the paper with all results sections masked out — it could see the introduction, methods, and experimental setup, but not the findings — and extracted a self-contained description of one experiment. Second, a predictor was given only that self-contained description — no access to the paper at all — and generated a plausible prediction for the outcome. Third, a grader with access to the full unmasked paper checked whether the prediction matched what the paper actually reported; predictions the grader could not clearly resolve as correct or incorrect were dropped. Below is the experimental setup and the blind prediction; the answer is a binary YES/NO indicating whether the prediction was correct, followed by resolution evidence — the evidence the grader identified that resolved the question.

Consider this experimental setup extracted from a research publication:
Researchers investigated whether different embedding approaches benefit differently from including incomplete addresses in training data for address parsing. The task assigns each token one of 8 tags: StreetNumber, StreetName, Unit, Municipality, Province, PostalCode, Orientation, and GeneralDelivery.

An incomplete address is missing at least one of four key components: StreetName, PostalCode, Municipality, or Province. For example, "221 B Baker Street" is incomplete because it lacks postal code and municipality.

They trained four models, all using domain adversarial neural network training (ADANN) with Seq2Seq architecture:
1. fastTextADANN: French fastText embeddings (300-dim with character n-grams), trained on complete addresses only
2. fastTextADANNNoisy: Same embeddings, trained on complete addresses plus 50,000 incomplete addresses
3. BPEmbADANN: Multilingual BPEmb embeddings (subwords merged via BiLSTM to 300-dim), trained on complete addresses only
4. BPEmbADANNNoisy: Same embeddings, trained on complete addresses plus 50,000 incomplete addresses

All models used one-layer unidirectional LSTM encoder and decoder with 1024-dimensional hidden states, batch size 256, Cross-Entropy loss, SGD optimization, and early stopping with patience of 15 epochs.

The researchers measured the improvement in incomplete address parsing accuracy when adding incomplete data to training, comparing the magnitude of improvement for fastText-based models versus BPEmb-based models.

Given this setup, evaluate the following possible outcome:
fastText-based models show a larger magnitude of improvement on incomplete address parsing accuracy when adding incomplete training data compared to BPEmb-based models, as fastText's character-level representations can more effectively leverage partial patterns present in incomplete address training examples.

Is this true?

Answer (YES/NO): YES